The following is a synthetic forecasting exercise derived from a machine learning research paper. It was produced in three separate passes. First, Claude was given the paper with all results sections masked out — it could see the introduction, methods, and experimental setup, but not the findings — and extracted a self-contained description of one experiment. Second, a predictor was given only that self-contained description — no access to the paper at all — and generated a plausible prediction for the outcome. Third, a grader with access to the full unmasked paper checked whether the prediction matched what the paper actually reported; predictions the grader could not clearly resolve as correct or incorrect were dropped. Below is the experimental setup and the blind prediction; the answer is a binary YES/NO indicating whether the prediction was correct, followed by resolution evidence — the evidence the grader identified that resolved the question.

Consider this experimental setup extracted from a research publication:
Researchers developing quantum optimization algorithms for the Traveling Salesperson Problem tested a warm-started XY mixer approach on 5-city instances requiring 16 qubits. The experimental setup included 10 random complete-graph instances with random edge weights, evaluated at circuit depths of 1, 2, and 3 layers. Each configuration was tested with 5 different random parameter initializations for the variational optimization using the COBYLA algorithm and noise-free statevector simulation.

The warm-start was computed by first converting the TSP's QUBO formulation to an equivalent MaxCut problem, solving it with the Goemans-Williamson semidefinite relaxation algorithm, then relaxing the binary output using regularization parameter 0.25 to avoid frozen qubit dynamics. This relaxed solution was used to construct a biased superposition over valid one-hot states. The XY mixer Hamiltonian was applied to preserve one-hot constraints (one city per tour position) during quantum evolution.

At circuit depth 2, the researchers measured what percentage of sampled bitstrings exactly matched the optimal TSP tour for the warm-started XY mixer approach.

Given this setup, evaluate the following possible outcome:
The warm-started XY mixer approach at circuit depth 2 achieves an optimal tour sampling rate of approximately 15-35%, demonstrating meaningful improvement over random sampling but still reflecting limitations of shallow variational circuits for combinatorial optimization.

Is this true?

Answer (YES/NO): YES